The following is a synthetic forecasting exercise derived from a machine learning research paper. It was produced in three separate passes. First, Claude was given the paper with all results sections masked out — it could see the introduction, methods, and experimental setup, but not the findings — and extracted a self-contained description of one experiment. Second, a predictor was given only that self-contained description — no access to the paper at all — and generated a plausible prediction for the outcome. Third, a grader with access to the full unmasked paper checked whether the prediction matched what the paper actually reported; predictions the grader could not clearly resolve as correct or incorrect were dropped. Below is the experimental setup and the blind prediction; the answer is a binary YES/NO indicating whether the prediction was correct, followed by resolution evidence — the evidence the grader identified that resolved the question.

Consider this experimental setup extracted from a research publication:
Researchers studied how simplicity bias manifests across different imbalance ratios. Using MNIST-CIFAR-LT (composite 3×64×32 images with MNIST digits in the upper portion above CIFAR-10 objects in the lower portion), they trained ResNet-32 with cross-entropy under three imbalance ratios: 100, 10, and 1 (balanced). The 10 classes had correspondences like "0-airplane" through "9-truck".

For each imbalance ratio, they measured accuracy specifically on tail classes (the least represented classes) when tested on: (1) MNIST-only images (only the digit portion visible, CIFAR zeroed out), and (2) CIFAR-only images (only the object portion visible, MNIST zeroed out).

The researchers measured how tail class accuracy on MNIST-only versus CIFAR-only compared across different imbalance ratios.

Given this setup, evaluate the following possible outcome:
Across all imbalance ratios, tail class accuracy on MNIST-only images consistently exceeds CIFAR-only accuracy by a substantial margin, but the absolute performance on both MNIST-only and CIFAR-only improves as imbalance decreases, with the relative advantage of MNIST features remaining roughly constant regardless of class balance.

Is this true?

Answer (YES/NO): NO